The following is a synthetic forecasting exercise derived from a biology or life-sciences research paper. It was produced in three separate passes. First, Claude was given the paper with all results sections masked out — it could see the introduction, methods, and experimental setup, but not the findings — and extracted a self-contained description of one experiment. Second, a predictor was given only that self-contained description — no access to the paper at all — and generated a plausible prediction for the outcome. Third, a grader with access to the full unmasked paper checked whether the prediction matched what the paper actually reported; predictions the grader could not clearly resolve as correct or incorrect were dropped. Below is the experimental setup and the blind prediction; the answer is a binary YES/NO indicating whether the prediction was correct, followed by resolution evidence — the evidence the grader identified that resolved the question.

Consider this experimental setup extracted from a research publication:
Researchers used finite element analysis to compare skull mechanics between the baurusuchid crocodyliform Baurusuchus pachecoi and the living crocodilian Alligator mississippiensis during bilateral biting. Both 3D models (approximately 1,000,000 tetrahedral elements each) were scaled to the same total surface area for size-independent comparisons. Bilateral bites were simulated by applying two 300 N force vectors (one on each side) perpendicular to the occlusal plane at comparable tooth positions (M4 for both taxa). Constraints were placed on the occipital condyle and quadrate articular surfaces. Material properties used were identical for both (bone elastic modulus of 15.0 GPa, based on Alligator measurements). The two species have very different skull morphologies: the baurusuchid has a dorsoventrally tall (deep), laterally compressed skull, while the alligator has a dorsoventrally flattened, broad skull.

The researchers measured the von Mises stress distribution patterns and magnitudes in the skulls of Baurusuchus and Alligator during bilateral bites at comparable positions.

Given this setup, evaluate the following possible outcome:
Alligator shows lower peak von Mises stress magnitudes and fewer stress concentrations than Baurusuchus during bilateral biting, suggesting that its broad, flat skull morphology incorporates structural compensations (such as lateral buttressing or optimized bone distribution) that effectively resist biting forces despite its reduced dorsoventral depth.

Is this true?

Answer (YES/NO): NO